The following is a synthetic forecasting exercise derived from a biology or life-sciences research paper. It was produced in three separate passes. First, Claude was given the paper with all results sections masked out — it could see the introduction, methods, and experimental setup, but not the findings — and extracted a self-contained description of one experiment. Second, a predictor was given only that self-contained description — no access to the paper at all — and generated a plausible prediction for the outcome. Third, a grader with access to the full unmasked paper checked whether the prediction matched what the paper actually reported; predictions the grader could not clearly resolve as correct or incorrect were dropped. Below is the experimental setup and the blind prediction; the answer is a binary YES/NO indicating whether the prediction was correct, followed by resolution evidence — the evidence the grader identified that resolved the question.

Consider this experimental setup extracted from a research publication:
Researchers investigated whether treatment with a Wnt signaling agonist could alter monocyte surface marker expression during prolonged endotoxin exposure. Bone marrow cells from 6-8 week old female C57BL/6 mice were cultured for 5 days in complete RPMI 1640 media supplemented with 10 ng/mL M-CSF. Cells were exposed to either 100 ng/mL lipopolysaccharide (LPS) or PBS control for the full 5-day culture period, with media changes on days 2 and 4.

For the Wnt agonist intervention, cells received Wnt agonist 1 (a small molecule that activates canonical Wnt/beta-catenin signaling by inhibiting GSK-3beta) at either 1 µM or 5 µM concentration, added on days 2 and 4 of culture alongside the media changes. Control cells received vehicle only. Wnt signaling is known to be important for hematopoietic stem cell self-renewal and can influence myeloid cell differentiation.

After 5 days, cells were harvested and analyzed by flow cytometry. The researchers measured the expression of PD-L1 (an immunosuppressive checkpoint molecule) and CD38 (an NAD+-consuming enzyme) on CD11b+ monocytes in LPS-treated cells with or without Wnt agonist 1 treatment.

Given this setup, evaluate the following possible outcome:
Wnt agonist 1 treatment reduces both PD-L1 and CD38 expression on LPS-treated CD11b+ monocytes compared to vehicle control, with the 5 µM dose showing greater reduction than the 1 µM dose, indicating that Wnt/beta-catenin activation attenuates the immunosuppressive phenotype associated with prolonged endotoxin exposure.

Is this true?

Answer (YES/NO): NO